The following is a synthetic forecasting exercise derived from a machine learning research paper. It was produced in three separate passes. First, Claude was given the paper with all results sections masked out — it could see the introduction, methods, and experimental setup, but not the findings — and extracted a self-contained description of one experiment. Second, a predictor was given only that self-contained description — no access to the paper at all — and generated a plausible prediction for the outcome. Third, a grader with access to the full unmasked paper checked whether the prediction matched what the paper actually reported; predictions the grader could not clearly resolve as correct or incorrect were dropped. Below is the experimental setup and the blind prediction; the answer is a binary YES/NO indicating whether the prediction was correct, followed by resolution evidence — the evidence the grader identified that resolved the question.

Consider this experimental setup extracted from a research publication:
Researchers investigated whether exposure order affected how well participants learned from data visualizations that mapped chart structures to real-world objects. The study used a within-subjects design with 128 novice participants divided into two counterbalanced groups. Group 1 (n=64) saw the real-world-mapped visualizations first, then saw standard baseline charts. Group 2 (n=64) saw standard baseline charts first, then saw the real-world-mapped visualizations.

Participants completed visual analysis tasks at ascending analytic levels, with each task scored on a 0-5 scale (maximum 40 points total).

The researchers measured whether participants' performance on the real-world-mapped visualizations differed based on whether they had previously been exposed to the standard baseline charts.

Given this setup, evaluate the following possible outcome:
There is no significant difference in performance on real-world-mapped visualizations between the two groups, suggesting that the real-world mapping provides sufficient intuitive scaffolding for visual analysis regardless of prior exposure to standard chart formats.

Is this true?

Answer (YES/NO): YES